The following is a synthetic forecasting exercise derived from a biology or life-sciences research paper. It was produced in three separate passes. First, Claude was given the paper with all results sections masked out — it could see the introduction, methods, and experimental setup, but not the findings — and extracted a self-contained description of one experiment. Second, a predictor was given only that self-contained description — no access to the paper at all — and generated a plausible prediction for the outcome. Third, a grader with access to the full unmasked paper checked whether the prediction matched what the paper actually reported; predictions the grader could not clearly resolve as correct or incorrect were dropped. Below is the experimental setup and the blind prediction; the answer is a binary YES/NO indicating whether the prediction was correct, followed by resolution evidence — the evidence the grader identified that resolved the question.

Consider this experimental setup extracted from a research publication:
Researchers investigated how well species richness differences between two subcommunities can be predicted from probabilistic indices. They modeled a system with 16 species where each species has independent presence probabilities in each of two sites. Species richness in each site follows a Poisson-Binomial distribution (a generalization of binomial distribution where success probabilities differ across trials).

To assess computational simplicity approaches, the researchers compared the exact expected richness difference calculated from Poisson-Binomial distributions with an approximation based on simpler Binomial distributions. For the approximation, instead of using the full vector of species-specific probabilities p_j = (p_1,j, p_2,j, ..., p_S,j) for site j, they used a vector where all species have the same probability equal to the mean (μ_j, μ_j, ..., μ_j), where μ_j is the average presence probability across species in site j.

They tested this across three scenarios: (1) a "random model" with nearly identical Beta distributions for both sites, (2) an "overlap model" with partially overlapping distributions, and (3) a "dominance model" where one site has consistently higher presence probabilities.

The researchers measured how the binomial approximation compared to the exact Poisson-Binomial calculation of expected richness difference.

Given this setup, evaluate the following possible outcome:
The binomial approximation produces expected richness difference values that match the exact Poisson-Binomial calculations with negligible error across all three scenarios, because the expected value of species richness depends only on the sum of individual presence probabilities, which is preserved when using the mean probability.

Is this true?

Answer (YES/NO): NO